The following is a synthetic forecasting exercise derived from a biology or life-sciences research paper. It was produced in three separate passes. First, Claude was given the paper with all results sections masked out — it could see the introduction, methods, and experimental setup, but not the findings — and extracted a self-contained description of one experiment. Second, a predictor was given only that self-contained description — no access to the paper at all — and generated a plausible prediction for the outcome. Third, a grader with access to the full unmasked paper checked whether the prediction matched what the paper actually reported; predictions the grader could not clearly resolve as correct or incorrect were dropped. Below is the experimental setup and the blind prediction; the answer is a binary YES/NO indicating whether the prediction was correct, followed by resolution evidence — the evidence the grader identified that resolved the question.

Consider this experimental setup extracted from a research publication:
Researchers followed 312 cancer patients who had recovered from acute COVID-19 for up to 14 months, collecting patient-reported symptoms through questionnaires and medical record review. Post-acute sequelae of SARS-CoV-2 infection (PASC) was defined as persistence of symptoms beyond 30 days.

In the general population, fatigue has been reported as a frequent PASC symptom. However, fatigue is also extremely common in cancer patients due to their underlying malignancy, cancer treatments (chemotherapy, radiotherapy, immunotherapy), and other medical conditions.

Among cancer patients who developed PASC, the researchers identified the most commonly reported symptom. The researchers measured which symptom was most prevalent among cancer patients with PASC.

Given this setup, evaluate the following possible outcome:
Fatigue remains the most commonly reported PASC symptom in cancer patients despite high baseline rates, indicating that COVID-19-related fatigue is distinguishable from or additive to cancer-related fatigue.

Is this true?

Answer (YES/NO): YES